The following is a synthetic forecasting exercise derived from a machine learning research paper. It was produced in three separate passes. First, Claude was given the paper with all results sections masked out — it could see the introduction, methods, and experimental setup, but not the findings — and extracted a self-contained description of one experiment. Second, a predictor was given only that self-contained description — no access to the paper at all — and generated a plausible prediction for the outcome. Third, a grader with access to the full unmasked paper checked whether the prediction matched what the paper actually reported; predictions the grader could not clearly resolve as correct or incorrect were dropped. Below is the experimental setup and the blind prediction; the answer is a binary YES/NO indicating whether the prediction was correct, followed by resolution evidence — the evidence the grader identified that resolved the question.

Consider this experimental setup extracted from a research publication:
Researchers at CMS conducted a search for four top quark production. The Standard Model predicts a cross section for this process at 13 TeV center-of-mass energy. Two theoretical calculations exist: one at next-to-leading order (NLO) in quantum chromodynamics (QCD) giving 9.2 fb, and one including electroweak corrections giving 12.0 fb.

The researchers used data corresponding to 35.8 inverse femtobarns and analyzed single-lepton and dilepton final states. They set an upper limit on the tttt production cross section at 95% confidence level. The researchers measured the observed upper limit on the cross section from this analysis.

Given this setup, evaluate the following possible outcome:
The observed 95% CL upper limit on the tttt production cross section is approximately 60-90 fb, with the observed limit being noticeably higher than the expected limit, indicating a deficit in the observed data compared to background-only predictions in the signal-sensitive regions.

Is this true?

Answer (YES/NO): NO